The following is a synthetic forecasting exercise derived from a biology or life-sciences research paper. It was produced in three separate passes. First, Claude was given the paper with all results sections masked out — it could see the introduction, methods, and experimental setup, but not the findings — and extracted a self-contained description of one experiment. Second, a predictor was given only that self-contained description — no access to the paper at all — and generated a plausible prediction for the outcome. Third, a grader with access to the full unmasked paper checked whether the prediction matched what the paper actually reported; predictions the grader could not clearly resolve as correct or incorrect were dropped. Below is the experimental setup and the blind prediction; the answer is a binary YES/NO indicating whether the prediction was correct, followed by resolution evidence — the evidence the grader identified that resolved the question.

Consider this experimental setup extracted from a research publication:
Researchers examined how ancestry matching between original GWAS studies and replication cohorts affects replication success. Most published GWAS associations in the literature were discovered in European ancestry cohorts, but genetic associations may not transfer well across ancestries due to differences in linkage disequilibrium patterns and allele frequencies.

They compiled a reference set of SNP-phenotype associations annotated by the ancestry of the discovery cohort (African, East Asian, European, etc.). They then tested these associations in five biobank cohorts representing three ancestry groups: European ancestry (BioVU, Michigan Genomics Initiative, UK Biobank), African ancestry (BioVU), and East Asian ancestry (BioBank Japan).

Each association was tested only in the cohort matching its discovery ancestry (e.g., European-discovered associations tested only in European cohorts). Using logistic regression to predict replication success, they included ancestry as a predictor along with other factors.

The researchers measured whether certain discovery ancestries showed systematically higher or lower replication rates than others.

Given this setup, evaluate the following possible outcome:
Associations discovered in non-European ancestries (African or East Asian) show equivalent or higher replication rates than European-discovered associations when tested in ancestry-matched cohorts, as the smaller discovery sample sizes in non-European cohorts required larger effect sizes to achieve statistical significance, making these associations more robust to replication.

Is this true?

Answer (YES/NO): YES